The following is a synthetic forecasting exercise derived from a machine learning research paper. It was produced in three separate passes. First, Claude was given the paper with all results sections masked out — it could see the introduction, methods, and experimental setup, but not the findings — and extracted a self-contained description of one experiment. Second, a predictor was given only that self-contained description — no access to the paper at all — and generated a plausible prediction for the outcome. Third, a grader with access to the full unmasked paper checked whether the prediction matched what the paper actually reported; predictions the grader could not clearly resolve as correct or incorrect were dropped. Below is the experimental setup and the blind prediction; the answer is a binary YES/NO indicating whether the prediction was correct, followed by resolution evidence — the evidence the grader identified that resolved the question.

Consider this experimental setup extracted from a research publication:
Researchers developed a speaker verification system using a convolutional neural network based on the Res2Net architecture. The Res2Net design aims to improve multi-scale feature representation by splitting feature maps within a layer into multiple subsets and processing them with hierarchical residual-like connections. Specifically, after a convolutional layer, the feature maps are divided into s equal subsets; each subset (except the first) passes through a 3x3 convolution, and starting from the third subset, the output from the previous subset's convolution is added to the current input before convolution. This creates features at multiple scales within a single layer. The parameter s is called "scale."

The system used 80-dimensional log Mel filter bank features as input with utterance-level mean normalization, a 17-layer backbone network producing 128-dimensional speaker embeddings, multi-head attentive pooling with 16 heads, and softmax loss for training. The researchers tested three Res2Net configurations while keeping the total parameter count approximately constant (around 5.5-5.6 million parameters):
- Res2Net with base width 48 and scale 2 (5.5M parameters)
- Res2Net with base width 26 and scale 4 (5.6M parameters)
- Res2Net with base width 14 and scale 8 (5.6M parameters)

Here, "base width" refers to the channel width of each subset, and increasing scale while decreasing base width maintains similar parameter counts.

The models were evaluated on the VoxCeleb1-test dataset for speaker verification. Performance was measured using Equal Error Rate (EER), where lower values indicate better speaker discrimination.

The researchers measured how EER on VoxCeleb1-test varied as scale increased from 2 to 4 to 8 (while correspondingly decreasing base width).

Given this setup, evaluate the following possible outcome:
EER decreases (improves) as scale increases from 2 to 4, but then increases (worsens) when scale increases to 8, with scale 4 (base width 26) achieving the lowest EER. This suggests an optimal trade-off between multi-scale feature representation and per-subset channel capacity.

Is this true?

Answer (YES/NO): NO